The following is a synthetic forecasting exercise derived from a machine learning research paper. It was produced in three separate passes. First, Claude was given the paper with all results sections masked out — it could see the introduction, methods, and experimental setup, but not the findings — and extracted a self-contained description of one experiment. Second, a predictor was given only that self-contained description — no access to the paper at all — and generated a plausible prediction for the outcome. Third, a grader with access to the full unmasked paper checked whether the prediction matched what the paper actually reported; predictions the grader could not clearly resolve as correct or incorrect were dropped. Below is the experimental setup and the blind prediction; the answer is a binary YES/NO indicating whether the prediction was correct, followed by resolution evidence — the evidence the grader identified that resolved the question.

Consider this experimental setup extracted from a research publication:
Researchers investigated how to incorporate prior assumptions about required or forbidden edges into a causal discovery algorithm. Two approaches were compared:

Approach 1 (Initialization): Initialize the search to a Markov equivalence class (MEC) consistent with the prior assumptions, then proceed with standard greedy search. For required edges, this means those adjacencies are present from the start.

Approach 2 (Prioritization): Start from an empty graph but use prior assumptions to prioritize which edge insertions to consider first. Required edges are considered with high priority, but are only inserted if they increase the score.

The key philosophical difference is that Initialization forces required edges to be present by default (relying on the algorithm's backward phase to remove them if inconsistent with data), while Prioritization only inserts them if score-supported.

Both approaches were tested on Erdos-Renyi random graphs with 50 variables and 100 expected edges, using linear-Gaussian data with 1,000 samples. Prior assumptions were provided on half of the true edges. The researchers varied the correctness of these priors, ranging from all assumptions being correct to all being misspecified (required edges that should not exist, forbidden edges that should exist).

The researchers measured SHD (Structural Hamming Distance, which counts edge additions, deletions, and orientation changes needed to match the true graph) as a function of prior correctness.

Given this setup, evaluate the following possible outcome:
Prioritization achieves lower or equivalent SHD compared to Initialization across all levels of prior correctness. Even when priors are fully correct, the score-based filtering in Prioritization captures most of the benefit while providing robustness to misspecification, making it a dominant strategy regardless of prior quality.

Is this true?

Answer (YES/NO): NO